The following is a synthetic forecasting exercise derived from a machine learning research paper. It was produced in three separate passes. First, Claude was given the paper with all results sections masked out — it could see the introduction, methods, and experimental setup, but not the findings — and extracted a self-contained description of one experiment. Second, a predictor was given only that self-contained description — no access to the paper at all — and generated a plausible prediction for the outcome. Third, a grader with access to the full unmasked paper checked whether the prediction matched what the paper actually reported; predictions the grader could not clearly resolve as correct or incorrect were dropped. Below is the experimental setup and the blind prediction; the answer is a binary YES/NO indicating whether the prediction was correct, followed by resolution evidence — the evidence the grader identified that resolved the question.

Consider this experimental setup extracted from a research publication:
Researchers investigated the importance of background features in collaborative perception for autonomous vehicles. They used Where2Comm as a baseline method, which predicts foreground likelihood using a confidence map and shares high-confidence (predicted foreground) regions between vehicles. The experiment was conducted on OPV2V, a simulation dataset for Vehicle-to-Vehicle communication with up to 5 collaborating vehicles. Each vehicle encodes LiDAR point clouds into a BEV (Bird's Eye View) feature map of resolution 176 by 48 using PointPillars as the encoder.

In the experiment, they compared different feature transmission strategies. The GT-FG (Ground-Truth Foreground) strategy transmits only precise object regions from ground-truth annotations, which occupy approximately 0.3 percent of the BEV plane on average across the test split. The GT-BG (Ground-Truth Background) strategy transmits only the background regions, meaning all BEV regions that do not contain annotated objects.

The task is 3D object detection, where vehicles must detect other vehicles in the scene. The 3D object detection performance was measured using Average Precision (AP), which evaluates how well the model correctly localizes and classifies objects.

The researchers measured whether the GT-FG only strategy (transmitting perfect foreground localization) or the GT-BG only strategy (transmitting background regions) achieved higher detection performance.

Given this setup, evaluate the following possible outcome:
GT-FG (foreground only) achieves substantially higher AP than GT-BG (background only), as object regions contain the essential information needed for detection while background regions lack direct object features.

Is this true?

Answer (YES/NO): NO